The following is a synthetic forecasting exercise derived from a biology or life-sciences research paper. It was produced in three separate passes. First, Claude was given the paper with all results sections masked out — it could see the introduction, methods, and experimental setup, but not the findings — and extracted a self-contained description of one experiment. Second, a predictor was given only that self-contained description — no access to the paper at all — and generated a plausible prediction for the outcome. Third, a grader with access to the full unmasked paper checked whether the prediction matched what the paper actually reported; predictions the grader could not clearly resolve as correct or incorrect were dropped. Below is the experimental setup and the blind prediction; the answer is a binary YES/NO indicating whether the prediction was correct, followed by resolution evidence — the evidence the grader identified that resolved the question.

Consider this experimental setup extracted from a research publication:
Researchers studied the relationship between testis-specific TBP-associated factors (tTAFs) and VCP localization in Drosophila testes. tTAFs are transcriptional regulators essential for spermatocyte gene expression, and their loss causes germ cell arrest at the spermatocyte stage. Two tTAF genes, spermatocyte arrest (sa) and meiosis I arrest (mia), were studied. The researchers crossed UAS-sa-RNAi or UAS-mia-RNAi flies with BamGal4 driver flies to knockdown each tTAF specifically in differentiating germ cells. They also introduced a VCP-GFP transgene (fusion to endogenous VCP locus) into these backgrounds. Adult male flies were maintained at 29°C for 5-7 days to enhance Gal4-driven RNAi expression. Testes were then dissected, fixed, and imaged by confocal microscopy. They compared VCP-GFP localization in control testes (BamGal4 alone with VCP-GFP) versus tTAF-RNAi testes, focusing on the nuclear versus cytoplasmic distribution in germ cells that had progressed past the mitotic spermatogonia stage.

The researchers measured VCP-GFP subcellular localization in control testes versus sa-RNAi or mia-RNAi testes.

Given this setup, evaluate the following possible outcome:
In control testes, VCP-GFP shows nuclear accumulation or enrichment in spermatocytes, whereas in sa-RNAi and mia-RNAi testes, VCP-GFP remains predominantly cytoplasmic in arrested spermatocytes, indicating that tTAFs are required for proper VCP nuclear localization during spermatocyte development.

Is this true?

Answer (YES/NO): YES